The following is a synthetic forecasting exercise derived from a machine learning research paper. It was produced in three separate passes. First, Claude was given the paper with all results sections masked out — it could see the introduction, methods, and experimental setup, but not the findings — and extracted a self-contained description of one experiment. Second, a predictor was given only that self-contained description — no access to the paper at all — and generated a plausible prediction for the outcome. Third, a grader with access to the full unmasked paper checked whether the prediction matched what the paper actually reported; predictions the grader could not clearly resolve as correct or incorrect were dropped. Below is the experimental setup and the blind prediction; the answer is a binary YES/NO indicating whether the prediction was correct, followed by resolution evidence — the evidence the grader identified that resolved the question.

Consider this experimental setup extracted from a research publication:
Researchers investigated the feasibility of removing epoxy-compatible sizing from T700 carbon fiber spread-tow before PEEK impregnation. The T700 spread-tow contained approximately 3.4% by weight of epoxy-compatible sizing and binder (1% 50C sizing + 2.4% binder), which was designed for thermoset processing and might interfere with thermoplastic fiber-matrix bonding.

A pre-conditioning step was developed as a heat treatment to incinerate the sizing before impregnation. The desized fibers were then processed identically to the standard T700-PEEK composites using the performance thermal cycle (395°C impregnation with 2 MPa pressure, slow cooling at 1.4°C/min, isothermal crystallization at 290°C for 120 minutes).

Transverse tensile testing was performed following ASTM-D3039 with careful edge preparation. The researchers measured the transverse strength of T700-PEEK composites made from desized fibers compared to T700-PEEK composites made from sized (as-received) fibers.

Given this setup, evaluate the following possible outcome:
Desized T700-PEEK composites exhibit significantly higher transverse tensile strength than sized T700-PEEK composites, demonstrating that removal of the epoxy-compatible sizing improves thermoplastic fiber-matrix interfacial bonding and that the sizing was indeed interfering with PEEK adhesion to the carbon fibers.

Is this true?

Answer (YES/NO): NO